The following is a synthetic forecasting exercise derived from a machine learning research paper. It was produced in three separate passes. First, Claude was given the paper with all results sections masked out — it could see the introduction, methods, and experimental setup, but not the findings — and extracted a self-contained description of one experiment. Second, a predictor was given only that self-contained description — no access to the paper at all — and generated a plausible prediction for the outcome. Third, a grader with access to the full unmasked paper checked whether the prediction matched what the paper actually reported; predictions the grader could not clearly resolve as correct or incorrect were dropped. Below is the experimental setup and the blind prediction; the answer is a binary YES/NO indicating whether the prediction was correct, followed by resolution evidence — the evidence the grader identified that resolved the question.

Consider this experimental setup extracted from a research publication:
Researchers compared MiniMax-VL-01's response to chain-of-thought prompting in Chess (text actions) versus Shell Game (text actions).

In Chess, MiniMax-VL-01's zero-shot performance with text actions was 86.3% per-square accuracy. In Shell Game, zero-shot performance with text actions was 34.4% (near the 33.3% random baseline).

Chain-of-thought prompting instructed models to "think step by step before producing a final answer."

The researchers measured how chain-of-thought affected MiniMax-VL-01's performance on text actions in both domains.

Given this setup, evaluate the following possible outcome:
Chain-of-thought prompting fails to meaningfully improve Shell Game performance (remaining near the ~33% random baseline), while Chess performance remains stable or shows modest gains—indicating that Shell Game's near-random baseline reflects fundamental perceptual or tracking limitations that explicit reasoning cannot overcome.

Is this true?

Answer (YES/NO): NO